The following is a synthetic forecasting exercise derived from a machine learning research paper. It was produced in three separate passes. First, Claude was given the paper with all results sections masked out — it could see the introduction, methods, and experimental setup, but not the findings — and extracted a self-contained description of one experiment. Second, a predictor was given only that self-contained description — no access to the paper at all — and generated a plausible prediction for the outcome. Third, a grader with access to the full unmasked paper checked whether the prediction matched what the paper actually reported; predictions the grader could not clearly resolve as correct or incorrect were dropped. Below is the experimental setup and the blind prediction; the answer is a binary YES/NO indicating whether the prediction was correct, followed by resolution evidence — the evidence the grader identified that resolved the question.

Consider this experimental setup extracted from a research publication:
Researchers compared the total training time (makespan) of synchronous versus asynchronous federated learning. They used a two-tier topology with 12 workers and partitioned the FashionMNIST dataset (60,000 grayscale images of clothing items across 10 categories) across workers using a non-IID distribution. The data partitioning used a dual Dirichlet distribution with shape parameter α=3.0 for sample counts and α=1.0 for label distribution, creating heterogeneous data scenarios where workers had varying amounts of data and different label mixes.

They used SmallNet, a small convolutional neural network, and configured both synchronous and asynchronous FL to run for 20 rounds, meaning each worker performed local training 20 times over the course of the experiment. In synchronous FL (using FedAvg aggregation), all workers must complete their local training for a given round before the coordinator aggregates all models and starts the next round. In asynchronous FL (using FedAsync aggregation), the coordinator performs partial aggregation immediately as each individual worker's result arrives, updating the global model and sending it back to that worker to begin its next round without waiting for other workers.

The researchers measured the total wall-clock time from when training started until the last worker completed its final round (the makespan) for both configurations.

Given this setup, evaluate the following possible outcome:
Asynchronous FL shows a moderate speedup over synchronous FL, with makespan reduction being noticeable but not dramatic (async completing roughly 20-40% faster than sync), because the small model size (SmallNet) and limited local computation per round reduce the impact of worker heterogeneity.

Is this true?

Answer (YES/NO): YES